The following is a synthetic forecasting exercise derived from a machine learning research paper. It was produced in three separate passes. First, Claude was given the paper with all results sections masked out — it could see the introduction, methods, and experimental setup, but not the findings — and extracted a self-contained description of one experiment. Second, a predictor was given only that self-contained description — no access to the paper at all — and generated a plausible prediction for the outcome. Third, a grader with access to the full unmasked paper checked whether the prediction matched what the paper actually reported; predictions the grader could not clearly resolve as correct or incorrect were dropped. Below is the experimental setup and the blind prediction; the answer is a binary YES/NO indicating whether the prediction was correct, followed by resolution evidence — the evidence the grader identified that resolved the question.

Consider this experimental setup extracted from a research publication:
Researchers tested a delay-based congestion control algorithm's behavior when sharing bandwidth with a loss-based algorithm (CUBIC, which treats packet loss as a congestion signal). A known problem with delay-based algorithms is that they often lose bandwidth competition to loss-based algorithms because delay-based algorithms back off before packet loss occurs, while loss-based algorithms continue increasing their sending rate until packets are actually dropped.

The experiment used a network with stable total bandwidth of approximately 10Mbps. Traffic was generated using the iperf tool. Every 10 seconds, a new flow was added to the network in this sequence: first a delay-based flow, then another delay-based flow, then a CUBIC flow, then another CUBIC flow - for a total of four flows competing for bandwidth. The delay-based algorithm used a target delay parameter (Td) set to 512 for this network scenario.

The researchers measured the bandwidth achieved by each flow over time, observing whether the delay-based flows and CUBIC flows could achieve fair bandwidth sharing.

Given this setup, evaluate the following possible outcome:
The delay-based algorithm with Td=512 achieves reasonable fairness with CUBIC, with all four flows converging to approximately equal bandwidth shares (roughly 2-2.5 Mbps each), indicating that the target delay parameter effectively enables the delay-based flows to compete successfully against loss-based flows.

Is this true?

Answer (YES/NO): YES